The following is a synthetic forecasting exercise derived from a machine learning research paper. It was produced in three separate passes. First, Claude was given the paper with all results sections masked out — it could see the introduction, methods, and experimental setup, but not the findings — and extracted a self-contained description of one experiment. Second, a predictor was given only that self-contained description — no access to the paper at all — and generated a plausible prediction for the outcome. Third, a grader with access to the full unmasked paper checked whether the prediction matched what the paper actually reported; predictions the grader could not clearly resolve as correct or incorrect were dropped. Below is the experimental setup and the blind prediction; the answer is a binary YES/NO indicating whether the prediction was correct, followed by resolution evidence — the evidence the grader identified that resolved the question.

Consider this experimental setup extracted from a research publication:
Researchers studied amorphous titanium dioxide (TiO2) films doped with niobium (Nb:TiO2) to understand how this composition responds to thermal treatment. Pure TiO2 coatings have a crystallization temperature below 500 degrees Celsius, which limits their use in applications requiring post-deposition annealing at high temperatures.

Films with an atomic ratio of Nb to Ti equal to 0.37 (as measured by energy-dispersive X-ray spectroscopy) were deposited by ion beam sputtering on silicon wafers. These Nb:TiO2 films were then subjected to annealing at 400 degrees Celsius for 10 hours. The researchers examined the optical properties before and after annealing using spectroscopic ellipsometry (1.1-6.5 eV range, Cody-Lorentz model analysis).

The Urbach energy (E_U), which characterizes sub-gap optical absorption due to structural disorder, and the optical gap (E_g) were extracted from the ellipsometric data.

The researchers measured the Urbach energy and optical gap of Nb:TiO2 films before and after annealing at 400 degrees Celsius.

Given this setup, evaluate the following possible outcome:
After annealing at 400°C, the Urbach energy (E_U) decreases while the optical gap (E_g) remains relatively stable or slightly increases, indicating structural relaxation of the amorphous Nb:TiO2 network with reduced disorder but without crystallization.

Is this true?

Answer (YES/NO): YES